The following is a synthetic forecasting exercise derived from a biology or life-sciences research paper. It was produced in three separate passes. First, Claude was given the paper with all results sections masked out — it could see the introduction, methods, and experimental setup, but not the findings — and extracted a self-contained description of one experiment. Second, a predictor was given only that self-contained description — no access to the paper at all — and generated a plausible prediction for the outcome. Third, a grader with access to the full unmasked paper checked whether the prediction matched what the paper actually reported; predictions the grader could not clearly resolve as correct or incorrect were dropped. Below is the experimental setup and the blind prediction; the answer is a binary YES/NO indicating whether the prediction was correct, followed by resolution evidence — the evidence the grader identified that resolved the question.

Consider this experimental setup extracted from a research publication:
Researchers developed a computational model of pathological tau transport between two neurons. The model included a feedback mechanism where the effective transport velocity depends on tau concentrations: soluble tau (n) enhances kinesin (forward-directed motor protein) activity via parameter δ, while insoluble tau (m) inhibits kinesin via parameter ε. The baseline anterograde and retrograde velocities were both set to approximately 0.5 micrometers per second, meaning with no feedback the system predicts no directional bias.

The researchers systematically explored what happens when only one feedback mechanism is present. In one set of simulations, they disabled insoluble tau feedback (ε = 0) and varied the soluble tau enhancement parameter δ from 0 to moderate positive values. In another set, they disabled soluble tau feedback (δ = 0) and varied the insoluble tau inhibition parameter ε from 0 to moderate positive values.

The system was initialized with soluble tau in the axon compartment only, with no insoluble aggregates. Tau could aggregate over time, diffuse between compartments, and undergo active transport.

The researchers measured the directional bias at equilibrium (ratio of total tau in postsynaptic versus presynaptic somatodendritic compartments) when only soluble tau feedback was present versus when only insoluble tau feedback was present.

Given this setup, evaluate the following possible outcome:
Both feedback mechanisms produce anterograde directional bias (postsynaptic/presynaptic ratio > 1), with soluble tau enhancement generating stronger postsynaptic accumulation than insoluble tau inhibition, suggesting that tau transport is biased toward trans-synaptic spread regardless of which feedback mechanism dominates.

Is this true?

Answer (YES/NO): NO